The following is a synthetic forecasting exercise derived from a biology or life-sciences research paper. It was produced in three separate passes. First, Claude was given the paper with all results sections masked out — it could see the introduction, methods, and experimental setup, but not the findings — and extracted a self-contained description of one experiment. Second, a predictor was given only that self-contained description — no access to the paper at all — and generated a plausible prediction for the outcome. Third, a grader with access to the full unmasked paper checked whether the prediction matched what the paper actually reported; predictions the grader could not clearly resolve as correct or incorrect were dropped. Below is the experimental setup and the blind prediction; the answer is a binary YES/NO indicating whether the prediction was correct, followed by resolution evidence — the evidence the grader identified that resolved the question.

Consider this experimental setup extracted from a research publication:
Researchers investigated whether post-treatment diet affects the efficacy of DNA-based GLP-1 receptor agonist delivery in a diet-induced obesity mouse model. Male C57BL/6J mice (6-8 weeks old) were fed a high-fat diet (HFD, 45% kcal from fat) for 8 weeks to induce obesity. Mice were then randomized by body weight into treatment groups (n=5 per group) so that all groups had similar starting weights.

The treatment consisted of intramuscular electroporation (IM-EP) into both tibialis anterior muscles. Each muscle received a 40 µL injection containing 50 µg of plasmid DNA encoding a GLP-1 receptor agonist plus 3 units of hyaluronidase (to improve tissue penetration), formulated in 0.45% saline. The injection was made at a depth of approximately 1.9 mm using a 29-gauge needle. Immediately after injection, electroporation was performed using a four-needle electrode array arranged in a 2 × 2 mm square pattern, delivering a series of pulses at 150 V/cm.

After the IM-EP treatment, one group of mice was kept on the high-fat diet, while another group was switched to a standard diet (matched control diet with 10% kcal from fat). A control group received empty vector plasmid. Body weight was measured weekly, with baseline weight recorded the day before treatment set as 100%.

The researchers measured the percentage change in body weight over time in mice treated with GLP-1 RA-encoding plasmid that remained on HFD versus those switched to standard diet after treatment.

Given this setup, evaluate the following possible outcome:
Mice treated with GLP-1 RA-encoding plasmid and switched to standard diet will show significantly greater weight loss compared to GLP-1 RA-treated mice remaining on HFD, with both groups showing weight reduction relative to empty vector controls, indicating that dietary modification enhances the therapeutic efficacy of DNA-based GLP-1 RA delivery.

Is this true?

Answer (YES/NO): NO